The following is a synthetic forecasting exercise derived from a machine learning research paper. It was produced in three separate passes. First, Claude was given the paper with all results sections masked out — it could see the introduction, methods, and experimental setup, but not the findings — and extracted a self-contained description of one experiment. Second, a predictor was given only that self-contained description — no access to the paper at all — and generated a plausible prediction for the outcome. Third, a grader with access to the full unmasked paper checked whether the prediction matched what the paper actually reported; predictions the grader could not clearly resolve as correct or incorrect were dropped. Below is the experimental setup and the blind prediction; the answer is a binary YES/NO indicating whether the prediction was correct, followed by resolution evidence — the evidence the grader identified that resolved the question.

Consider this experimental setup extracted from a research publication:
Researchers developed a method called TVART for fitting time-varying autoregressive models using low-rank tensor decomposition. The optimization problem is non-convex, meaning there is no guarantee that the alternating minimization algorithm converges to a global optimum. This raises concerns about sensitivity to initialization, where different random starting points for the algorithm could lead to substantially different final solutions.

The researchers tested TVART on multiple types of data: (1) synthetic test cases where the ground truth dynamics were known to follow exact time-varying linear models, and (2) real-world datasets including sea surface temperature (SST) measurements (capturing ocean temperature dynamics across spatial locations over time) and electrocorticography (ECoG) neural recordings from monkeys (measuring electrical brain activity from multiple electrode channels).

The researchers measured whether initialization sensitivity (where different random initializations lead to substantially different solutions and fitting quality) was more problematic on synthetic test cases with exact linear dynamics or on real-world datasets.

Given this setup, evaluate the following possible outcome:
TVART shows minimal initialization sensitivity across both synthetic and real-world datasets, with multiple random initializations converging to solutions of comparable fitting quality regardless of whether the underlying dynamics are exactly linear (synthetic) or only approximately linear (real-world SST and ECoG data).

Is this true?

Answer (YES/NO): NO